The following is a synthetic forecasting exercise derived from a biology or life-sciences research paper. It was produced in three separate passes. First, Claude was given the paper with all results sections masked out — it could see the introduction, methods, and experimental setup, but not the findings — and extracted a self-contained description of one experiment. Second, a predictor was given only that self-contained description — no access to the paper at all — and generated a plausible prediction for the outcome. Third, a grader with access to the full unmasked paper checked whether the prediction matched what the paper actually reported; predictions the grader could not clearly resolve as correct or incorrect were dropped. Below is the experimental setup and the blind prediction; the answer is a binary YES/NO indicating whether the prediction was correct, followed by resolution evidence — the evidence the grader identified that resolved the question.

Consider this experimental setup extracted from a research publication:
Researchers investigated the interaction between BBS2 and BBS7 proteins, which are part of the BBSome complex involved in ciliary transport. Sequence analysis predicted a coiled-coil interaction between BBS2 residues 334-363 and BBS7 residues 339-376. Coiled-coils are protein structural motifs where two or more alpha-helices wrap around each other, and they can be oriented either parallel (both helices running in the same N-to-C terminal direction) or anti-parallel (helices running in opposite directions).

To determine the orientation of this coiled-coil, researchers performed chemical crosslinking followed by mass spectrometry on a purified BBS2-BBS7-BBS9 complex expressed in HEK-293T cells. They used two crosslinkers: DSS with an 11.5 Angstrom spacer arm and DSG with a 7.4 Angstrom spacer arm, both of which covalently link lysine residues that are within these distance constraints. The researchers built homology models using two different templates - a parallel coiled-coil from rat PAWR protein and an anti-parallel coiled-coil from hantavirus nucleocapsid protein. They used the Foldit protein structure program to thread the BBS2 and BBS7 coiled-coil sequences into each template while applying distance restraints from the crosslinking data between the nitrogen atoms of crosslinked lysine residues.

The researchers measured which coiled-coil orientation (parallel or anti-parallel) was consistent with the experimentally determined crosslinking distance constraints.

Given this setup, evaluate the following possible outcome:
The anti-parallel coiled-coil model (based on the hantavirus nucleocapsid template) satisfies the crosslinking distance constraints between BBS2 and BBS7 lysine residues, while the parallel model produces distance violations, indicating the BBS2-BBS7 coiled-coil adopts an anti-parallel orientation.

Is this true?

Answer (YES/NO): NO